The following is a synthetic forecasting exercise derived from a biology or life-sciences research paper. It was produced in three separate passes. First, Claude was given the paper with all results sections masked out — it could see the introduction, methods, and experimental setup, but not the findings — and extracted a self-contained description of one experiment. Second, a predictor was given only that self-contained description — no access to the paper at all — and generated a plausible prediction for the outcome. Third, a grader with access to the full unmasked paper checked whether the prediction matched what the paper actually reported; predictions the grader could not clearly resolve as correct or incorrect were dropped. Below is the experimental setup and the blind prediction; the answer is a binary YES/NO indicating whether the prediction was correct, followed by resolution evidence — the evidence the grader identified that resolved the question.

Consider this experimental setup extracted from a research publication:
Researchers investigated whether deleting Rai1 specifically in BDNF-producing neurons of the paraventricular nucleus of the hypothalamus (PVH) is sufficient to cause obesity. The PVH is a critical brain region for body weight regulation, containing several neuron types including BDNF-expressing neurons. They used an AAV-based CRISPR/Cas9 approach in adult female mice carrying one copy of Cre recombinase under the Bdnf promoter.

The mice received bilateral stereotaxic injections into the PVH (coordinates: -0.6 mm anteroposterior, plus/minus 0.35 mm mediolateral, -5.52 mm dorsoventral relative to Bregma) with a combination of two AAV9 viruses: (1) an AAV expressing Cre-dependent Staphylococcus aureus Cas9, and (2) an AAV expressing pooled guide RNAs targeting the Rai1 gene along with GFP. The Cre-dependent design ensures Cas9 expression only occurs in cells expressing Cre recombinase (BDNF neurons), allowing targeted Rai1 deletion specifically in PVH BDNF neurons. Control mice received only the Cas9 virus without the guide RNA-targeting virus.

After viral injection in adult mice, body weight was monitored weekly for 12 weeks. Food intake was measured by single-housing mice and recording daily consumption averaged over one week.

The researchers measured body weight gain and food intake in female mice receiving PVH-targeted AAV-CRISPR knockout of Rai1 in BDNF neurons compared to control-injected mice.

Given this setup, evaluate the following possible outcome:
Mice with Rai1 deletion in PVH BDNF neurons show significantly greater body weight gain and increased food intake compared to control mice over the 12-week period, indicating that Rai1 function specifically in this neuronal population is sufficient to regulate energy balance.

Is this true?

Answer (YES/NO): NO